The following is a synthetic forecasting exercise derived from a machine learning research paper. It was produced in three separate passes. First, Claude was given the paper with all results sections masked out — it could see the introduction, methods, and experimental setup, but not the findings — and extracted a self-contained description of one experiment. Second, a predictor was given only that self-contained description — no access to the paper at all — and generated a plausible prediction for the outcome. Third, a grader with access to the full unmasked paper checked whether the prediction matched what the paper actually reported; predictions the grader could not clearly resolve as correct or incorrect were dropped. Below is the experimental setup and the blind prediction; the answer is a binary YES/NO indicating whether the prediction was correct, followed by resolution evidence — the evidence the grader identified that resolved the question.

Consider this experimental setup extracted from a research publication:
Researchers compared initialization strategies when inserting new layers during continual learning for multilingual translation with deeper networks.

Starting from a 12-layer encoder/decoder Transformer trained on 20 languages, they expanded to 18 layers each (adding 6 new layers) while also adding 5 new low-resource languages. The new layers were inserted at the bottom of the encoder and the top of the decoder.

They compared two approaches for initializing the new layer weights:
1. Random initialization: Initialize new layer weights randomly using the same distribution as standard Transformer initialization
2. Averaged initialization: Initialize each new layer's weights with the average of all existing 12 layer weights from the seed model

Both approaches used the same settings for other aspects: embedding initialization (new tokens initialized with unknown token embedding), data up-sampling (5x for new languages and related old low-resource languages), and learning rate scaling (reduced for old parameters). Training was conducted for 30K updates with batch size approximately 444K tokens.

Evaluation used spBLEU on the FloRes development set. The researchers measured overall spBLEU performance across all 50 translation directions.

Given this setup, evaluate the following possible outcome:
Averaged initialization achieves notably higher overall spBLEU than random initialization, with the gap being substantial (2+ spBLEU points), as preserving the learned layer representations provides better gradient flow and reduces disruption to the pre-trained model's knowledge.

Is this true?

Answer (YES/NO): NO